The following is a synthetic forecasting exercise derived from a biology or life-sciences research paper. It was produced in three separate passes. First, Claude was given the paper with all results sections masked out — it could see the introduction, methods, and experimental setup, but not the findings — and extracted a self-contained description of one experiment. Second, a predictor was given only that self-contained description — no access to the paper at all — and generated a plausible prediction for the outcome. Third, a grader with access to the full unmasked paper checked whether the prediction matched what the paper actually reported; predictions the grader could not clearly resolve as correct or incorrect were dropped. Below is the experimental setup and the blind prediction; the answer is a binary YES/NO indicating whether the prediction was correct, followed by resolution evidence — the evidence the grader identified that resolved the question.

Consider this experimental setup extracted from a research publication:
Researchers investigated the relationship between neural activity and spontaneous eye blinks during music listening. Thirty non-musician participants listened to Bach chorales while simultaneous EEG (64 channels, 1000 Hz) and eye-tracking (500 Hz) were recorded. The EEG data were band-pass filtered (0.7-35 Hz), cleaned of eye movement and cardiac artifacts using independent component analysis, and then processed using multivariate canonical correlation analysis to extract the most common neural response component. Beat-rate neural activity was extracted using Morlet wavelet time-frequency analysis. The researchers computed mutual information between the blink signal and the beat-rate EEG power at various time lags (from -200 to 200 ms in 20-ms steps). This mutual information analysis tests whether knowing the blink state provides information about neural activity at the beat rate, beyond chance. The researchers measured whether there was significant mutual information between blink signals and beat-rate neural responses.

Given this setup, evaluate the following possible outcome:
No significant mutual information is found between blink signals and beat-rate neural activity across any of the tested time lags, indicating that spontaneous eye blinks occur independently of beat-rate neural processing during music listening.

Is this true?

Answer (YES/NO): NO